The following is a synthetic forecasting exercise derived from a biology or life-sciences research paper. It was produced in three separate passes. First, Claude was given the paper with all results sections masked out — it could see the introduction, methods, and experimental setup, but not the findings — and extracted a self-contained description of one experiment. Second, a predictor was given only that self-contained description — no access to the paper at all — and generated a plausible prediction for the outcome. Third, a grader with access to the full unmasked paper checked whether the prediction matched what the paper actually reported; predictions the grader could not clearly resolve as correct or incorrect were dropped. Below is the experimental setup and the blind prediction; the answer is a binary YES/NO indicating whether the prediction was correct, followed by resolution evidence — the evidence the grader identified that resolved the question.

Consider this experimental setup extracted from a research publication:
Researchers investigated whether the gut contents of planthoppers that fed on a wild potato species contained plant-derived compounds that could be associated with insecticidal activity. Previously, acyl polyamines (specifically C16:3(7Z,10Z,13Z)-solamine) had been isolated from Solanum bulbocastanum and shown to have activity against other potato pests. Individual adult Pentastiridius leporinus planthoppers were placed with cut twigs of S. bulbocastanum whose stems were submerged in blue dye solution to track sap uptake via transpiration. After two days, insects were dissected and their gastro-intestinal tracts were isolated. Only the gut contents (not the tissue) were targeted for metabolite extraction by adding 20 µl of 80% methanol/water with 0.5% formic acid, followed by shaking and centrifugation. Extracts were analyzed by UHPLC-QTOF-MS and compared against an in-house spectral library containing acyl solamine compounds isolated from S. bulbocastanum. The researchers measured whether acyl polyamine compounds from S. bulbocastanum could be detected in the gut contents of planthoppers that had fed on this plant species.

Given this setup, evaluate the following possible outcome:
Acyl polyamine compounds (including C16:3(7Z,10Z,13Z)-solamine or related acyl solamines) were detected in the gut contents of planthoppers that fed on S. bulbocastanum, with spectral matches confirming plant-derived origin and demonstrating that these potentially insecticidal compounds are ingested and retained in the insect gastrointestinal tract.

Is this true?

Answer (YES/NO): YES